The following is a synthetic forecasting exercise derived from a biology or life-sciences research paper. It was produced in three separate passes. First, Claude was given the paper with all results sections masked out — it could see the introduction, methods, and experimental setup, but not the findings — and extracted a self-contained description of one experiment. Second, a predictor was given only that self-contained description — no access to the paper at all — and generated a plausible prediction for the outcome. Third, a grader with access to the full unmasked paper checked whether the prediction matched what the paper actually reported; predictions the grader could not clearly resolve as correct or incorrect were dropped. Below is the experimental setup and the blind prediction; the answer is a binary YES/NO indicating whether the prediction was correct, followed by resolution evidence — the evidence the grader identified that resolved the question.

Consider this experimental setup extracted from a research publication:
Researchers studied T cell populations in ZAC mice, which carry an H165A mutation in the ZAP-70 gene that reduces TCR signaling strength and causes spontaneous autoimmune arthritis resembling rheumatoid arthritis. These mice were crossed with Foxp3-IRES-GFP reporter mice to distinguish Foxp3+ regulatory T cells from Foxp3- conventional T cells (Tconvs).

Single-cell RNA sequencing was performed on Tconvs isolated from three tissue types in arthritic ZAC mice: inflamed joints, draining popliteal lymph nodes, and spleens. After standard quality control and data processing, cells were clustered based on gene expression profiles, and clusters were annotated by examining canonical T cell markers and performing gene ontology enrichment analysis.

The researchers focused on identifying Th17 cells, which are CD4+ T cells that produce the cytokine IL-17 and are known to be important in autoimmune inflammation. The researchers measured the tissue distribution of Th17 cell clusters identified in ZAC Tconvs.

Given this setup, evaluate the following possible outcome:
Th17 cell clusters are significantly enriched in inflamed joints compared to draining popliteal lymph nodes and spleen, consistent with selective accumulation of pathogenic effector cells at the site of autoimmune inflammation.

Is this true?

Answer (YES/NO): YES